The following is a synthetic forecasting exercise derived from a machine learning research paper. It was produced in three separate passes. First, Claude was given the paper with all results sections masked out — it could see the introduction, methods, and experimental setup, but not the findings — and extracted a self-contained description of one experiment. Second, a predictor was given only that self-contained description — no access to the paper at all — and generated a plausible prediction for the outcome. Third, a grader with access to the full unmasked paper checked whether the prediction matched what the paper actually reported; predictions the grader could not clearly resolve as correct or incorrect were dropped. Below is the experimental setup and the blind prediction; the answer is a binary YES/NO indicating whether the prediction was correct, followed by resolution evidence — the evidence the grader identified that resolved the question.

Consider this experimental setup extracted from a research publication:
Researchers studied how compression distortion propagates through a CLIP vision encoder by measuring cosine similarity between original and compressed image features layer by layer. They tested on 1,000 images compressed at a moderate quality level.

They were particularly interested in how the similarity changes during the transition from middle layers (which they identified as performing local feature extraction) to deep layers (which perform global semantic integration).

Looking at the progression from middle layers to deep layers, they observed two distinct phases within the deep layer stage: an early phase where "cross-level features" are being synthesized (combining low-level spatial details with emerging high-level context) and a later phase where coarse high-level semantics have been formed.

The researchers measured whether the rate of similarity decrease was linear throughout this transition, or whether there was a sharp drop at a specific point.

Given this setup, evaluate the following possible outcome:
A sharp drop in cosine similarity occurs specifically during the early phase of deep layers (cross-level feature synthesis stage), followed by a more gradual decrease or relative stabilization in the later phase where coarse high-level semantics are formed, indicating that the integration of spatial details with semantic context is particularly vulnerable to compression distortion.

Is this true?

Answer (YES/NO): NO